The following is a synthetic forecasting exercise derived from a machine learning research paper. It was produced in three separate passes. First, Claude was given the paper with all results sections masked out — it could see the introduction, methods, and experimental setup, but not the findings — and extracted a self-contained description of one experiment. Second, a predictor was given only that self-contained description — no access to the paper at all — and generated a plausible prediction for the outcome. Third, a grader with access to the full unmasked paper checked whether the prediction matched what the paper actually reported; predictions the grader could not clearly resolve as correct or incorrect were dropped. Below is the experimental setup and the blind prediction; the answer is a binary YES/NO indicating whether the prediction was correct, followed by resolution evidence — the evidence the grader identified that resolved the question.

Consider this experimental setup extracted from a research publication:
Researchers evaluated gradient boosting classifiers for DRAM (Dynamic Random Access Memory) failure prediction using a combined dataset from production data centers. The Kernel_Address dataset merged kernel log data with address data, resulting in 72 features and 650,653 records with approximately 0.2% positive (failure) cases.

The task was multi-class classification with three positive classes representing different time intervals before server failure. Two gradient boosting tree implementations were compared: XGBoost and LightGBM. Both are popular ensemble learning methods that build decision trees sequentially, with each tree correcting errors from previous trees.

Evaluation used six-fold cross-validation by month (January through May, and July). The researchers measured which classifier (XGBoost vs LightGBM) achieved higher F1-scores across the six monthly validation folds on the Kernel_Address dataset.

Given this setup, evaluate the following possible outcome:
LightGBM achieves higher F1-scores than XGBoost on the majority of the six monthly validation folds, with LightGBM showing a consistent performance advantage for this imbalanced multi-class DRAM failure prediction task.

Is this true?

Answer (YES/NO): NO